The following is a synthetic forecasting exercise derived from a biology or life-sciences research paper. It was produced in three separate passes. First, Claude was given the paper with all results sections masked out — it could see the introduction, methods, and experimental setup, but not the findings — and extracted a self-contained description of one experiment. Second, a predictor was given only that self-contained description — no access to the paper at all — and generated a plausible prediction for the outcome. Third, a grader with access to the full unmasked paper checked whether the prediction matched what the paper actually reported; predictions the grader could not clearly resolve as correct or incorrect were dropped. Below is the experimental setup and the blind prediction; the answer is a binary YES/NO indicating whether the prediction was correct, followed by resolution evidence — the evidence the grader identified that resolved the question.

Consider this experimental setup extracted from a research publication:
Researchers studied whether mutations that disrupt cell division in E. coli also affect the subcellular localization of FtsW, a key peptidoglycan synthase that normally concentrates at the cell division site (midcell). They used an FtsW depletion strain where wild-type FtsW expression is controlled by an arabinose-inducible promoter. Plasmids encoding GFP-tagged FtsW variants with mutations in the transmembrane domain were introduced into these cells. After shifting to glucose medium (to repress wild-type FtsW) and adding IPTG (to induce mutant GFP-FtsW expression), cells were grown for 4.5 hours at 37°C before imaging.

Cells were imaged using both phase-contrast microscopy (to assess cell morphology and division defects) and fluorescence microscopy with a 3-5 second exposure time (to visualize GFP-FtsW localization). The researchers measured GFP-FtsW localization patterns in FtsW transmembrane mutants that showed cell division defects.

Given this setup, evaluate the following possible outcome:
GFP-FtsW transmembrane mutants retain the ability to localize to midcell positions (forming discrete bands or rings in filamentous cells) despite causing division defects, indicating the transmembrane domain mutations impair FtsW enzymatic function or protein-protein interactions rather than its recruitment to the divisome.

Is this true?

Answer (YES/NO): NO